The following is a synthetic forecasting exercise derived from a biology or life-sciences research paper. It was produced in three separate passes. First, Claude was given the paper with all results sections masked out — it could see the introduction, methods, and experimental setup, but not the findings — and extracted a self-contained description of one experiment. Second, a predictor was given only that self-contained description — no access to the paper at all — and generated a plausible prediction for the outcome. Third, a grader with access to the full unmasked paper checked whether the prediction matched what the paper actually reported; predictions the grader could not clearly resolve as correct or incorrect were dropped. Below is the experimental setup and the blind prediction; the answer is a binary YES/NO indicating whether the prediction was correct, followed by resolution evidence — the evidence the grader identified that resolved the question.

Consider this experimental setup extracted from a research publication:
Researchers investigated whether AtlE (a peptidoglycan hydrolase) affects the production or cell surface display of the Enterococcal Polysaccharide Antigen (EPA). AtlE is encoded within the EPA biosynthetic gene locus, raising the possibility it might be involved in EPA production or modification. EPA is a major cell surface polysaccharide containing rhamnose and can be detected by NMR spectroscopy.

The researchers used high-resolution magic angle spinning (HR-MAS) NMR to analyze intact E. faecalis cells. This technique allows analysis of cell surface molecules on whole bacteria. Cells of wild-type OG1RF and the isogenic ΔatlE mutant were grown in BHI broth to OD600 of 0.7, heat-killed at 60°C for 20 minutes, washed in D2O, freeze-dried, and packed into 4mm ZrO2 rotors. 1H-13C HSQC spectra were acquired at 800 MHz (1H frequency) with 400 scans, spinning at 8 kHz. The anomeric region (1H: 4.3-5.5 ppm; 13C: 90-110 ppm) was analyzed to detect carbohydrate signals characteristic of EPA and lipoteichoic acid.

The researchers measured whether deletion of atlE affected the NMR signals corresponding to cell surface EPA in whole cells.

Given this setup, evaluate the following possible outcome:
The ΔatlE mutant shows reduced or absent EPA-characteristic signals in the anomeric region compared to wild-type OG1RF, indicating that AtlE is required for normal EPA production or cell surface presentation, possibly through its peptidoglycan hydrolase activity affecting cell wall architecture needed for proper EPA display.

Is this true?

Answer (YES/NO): NO